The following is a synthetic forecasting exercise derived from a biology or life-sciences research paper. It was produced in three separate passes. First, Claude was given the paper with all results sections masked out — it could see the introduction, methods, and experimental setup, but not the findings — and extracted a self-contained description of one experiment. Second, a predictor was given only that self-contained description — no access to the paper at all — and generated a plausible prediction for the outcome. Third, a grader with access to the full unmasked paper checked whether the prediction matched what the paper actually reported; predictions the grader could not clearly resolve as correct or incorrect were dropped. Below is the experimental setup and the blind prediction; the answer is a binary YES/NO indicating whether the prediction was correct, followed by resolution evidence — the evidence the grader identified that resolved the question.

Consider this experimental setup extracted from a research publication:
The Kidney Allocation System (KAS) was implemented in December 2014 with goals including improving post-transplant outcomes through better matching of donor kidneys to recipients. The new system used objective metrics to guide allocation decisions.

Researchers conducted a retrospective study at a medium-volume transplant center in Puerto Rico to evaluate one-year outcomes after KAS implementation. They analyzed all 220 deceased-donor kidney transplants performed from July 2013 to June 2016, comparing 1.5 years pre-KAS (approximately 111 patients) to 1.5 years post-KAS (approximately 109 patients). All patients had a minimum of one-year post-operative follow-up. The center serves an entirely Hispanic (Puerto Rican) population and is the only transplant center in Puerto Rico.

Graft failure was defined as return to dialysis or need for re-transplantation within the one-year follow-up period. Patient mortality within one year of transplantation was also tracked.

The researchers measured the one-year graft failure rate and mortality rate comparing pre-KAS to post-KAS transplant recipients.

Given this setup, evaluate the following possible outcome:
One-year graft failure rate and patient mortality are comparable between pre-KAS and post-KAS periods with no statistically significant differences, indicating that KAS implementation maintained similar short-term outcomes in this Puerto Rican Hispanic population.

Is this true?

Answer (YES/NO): YES